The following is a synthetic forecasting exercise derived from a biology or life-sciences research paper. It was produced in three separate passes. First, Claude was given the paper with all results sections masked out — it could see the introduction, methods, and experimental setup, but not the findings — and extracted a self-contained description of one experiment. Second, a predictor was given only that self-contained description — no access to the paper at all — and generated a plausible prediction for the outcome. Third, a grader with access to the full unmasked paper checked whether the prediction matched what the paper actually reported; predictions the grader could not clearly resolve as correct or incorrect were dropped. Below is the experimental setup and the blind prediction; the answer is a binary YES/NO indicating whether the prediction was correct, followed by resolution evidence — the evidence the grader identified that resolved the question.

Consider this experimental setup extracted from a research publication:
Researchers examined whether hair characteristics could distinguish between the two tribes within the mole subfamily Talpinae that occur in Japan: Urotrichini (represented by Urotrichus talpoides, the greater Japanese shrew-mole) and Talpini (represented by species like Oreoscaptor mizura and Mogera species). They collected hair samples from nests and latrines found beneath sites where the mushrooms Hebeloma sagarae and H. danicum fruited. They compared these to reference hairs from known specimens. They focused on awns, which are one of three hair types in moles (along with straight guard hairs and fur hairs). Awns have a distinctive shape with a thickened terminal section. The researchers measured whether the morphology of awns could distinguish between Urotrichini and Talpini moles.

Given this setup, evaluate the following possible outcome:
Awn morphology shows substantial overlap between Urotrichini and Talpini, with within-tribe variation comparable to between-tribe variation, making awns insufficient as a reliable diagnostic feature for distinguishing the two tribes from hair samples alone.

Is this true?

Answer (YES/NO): NO